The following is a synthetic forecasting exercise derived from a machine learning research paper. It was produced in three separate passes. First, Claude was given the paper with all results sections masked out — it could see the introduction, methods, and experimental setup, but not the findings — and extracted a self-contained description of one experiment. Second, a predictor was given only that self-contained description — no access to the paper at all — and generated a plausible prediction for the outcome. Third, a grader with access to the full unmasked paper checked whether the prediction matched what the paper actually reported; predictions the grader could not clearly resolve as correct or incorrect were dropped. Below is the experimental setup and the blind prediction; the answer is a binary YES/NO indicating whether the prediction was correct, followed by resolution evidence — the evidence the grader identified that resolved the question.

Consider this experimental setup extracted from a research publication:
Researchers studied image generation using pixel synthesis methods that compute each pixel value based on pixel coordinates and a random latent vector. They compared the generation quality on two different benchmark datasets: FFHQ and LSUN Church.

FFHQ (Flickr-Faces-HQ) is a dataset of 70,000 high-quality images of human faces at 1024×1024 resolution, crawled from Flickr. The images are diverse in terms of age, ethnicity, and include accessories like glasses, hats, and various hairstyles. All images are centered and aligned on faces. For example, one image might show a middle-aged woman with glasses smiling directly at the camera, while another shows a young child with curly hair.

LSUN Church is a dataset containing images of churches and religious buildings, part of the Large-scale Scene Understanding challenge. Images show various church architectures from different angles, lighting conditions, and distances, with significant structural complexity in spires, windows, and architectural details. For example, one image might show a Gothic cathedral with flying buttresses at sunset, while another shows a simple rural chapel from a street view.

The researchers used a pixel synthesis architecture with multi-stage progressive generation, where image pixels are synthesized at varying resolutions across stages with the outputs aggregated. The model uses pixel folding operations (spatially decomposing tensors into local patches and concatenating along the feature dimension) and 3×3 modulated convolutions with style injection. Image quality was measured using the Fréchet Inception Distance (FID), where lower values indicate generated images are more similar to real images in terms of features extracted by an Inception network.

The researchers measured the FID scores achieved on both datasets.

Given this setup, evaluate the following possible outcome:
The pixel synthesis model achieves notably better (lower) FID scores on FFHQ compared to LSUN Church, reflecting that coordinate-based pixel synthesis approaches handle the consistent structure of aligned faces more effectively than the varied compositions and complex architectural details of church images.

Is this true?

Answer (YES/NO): NO